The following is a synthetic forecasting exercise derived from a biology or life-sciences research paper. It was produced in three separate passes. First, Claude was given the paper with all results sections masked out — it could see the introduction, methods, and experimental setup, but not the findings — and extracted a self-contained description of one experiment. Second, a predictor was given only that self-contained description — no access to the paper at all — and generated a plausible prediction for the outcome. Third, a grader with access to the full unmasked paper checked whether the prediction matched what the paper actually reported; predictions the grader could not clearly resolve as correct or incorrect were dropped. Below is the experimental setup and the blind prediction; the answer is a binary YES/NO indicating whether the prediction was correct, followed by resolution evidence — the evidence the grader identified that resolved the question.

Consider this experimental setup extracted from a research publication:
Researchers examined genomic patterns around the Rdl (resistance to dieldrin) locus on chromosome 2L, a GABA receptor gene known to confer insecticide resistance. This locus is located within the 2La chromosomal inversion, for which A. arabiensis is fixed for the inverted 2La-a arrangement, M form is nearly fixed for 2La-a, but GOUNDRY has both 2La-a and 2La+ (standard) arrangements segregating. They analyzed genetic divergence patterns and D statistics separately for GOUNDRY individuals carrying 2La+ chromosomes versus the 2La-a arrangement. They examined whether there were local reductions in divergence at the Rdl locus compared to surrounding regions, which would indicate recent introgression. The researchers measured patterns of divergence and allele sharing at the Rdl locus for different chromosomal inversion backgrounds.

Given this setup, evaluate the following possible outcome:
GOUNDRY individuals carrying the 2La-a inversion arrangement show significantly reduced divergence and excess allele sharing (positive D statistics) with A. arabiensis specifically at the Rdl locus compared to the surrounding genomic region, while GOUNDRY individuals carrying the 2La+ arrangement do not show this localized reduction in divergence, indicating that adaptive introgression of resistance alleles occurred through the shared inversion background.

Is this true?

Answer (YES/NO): NO